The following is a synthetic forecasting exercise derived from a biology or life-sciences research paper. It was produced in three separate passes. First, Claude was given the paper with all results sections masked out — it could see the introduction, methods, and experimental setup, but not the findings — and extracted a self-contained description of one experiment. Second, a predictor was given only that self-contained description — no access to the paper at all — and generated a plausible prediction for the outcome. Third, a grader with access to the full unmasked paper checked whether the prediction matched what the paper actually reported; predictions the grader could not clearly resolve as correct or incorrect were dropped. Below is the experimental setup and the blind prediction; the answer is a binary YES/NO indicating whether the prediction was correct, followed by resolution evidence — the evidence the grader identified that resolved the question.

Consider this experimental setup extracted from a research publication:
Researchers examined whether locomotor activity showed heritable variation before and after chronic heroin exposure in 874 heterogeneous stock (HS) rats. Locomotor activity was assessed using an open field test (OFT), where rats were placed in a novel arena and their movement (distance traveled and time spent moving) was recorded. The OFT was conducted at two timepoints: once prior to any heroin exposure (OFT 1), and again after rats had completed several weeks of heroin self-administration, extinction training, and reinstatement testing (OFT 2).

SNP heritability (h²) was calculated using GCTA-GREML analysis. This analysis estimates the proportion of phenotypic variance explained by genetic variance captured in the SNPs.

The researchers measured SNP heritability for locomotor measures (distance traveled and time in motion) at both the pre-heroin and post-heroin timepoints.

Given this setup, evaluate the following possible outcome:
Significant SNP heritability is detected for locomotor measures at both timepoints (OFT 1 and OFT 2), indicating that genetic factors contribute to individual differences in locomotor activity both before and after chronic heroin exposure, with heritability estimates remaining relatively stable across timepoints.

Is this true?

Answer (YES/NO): NO